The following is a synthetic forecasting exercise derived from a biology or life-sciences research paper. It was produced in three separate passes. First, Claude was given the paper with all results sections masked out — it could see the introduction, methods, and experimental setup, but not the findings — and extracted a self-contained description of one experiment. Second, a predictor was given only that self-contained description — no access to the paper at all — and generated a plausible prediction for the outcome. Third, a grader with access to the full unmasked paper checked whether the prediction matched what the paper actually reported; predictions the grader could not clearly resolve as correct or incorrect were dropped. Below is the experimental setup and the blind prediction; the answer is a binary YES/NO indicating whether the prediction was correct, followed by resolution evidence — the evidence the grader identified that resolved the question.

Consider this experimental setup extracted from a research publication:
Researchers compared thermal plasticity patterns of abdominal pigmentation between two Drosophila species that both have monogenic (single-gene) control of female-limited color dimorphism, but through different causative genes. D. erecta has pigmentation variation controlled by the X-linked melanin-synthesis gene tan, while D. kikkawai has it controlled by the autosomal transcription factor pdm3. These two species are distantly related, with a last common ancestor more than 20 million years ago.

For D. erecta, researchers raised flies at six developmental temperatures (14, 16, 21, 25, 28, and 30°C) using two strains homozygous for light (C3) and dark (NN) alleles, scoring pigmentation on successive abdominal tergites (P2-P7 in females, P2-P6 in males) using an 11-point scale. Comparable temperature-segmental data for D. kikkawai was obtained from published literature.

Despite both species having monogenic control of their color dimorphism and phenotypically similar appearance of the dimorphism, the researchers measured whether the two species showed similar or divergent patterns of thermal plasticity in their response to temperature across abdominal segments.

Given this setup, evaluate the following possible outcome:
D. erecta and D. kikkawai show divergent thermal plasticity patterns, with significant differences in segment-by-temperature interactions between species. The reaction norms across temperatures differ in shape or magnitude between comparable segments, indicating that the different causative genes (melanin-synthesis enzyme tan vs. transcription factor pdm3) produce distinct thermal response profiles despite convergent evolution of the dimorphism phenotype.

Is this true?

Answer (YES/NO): YES